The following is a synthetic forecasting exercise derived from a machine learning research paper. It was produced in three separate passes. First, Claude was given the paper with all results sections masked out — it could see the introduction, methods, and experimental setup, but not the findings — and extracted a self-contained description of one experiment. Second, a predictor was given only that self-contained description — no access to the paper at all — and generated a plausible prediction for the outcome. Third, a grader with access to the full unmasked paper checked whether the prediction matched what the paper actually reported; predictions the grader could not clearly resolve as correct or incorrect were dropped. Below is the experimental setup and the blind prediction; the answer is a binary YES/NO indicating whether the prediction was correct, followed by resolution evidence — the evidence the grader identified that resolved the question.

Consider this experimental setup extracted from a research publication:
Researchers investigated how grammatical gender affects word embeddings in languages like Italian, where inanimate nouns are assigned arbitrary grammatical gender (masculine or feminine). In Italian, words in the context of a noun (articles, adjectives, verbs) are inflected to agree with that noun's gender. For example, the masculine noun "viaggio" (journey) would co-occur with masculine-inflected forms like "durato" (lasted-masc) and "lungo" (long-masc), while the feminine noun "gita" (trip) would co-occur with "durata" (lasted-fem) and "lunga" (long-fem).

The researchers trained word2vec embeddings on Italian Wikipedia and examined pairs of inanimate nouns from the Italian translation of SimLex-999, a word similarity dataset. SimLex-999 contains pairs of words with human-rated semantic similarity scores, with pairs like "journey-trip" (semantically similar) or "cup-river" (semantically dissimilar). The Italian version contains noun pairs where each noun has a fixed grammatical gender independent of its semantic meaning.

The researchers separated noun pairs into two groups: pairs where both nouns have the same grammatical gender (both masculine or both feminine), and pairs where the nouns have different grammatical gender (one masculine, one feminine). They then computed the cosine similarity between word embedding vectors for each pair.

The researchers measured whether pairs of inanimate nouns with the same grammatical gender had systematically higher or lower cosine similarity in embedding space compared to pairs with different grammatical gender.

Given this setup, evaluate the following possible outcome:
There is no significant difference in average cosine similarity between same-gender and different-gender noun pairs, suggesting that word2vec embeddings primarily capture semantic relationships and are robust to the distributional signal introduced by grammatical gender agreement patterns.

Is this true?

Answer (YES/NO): NO